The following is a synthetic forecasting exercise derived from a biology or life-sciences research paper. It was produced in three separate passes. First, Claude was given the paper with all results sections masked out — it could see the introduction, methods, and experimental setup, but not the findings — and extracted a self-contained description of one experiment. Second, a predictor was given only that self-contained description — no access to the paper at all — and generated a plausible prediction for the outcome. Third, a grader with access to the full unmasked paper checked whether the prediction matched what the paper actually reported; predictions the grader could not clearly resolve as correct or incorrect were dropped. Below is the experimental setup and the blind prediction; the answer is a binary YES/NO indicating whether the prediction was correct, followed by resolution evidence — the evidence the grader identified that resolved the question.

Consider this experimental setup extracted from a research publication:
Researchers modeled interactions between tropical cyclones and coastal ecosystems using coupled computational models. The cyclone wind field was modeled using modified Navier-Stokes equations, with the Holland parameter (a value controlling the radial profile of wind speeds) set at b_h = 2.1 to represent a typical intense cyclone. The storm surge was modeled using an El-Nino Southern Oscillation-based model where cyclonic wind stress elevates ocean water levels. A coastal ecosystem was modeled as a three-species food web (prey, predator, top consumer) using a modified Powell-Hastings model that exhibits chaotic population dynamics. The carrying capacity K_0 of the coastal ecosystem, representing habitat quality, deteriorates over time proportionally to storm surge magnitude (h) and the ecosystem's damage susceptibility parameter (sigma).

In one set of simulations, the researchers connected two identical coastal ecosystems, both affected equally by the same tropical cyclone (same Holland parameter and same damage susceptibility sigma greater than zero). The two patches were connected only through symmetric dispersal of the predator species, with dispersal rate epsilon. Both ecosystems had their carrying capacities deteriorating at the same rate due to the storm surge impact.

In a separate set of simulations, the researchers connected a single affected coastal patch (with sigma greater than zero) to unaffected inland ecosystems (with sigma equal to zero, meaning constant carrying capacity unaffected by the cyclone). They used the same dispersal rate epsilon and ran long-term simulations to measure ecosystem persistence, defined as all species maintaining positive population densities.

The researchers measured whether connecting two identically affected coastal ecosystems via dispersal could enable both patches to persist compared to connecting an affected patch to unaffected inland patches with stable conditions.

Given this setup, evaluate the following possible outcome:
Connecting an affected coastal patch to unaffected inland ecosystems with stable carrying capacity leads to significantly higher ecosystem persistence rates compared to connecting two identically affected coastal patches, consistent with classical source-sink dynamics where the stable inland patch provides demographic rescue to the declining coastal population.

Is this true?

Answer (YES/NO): YES